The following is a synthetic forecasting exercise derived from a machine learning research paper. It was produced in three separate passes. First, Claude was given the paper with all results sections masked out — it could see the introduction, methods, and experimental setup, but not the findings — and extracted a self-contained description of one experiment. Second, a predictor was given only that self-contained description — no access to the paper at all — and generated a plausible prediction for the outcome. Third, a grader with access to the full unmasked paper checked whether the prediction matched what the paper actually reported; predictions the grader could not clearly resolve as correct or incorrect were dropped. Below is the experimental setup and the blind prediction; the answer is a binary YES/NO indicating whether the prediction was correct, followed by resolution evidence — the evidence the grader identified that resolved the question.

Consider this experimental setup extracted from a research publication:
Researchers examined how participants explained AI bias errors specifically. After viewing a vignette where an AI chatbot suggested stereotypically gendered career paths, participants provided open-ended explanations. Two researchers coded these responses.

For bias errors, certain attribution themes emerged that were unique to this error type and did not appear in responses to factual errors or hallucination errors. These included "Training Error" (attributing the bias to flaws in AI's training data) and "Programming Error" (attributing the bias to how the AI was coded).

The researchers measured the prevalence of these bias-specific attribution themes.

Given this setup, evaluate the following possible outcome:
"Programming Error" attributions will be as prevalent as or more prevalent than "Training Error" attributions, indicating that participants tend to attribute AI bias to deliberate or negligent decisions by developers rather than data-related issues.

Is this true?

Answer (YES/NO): YES